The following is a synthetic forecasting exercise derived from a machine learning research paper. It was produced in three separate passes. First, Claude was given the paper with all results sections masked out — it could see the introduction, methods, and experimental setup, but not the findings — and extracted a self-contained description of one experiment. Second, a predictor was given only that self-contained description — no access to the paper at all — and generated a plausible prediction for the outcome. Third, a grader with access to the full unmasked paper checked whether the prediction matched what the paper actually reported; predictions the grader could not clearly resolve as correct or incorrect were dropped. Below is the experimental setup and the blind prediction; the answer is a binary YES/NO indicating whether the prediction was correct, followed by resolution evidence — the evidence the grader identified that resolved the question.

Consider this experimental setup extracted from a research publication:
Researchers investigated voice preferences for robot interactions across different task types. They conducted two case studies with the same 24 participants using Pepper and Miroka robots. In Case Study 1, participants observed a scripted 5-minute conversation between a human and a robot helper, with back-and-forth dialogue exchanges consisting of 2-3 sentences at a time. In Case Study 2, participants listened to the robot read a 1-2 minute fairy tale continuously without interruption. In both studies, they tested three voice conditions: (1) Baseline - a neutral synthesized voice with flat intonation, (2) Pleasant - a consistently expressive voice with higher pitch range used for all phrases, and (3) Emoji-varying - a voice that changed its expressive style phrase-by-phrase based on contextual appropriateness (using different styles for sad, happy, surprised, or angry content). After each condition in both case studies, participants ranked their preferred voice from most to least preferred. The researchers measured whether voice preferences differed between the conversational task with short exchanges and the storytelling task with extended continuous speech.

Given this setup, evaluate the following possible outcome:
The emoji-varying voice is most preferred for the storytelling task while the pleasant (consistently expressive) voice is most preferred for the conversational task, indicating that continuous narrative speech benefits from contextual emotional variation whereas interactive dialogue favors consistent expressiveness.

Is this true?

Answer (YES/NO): YES